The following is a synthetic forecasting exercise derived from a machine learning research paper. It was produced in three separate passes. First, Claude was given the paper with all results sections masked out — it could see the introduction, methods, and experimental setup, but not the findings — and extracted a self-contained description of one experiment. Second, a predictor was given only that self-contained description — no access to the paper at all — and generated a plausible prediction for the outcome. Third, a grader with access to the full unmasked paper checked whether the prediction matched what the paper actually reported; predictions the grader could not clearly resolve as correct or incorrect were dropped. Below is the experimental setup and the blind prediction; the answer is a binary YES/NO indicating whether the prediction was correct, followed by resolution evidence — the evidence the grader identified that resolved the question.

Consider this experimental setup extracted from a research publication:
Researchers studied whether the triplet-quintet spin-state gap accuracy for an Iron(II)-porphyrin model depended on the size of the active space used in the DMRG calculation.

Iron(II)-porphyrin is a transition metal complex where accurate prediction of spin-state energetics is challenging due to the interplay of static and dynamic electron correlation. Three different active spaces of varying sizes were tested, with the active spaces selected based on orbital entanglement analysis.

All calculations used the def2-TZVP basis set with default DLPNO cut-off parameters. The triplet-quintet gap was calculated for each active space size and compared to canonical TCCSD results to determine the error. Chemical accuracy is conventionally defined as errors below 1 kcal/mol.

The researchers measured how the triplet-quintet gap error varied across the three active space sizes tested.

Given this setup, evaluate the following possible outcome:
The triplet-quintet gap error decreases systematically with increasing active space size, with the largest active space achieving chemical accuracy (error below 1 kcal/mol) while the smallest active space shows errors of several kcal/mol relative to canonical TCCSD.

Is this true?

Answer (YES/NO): NO